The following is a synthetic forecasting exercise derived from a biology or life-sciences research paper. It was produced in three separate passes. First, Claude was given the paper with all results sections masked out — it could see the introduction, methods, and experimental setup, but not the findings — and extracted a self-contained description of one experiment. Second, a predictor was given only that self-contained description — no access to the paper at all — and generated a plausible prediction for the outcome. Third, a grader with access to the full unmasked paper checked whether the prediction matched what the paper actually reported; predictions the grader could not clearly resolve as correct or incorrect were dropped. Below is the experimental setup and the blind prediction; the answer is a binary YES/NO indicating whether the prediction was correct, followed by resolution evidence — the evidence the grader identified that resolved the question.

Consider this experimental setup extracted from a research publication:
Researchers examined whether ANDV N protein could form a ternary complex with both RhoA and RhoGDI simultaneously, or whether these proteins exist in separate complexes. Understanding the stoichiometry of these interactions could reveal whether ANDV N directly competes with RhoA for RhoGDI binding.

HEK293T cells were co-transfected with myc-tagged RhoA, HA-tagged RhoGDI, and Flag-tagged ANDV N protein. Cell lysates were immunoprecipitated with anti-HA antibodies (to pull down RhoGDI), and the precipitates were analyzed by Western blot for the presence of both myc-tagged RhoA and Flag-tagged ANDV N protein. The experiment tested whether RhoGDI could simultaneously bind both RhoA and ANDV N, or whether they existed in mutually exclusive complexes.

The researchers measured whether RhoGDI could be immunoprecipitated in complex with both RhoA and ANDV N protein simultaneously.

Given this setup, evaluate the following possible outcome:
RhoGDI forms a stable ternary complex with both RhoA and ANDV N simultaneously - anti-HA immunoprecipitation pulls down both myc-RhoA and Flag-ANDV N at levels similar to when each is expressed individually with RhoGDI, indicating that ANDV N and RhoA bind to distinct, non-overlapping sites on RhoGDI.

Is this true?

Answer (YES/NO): NO